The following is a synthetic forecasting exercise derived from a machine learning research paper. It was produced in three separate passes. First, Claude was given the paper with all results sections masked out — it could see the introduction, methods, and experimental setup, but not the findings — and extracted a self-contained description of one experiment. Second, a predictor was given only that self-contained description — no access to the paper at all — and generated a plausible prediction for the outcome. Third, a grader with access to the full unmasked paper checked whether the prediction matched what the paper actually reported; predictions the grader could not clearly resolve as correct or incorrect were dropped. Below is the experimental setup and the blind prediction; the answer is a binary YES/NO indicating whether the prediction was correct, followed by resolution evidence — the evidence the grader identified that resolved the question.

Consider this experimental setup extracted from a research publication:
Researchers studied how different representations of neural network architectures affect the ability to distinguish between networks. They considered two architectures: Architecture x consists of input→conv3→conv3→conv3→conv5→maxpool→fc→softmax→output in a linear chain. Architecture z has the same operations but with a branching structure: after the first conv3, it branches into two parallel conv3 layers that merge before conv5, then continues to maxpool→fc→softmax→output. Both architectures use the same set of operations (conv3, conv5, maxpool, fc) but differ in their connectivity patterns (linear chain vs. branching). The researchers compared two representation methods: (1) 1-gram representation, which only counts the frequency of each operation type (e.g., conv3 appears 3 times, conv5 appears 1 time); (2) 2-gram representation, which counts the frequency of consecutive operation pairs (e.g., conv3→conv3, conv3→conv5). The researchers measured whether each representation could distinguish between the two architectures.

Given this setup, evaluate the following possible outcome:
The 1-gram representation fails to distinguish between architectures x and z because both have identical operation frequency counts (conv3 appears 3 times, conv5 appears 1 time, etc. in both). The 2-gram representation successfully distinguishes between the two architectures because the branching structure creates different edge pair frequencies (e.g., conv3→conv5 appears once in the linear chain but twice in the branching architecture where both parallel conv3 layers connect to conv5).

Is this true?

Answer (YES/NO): YES